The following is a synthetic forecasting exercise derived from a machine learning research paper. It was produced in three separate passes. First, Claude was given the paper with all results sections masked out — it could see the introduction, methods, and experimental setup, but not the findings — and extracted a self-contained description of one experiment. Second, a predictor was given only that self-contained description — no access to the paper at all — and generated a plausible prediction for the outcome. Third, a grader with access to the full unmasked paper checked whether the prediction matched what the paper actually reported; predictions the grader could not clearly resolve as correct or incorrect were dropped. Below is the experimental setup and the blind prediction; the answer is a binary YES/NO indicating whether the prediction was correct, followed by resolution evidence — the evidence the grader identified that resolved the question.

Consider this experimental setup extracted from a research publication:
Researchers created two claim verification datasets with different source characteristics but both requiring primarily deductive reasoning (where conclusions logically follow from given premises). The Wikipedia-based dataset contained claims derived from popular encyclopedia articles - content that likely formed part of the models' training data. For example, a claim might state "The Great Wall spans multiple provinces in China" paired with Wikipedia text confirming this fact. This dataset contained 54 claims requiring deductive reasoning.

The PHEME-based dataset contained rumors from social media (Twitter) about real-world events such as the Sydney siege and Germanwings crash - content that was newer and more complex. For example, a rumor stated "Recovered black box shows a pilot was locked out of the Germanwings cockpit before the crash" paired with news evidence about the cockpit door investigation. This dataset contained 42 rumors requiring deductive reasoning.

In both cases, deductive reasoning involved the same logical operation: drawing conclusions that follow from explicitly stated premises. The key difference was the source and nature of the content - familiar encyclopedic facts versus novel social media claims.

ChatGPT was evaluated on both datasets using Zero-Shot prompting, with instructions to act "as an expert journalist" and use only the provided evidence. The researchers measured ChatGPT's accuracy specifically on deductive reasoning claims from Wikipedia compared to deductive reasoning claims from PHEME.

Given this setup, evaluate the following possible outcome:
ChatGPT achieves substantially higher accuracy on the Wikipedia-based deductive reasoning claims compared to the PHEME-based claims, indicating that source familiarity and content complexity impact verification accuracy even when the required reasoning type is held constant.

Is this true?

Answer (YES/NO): NO